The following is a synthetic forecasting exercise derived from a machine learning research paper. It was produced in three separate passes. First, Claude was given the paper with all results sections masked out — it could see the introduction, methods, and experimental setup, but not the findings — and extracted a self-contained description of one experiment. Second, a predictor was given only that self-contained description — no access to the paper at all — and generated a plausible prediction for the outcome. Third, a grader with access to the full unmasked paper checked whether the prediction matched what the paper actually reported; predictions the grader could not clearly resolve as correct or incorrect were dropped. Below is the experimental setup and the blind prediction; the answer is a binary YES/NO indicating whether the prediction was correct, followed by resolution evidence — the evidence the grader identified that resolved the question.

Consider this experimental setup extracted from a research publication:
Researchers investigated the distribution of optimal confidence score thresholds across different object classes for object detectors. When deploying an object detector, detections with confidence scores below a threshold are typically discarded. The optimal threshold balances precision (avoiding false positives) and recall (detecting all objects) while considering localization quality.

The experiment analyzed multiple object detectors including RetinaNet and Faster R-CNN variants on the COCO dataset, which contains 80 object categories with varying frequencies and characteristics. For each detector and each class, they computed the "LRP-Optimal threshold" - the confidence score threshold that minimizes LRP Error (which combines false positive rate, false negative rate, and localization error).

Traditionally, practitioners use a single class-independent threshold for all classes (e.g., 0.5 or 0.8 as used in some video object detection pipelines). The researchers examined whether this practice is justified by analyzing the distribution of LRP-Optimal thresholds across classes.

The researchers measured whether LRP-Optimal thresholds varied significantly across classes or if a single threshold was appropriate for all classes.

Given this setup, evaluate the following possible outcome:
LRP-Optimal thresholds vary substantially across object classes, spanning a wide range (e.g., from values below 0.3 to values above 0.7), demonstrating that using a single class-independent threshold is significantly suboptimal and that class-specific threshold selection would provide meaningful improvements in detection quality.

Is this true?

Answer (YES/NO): YES